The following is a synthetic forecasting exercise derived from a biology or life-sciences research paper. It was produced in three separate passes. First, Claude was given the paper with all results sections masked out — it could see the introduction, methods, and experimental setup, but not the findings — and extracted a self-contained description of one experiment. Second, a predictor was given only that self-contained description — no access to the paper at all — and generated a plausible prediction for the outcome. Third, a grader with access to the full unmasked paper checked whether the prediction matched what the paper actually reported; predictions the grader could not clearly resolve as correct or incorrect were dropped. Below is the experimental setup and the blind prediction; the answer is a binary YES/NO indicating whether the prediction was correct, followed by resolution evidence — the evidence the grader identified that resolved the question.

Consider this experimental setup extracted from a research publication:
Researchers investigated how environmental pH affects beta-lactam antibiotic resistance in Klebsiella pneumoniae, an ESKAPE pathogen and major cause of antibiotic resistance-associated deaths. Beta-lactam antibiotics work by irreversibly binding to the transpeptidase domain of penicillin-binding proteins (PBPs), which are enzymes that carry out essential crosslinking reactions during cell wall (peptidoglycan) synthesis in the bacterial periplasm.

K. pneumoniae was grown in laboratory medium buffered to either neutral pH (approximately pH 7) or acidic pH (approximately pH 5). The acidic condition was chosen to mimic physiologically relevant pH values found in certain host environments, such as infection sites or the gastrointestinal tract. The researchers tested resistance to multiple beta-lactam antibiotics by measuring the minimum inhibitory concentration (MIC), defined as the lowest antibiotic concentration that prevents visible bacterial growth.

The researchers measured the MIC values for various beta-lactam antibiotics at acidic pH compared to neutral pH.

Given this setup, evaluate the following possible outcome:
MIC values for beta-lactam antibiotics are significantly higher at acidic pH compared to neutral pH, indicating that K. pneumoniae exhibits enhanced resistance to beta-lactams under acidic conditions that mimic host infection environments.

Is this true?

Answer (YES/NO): YES